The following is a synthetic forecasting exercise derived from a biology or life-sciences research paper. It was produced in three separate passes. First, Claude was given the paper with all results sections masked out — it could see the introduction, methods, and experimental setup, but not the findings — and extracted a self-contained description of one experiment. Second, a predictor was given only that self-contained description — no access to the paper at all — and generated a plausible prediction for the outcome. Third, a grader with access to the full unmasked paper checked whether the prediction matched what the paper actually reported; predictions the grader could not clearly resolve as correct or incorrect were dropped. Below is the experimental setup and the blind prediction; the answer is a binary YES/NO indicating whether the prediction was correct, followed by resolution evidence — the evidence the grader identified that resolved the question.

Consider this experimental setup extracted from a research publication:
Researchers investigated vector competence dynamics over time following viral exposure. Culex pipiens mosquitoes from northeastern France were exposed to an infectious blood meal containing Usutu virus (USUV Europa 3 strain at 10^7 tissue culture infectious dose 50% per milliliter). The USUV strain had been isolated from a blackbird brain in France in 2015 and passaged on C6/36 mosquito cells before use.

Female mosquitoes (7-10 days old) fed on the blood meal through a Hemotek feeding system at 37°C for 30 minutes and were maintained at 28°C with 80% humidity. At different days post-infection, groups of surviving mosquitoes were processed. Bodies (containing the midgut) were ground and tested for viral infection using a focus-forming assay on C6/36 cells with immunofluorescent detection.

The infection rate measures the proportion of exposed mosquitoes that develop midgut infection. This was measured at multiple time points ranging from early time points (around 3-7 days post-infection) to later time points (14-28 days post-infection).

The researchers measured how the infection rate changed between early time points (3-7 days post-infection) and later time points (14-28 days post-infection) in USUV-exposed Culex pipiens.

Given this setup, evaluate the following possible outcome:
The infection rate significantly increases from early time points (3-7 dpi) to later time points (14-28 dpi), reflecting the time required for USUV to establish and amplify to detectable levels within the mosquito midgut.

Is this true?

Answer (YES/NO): NO